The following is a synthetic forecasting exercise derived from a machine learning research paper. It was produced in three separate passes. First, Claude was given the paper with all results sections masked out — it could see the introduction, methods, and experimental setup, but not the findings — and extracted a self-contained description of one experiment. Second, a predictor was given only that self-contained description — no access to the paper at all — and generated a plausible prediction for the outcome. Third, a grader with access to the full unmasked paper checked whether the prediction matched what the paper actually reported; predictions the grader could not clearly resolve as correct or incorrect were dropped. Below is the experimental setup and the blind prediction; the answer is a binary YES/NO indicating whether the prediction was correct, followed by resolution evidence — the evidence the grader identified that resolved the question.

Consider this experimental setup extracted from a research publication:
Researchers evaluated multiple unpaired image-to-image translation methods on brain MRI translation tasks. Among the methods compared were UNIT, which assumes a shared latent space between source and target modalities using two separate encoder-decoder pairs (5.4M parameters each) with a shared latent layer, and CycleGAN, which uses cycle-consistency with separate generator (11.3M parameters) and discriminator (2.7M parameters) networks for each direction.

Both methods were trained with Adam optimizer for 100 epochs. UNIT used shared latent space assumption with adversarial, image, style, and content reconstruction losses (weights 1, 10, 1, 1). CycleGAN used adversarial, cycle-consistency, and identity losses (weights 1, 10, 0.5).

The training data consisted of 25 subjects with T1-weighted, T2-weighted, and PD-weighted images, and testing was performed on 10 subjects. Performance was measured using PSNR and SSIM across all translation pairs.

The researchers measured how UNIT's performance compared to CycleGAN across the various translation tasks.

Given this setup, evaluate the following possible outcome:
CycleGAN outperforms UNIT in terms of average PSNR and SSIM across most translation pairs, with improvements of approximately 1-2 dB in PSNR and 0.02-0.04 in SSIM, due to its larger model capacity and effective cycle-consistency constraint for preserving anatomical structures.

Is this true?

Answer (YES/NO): NO